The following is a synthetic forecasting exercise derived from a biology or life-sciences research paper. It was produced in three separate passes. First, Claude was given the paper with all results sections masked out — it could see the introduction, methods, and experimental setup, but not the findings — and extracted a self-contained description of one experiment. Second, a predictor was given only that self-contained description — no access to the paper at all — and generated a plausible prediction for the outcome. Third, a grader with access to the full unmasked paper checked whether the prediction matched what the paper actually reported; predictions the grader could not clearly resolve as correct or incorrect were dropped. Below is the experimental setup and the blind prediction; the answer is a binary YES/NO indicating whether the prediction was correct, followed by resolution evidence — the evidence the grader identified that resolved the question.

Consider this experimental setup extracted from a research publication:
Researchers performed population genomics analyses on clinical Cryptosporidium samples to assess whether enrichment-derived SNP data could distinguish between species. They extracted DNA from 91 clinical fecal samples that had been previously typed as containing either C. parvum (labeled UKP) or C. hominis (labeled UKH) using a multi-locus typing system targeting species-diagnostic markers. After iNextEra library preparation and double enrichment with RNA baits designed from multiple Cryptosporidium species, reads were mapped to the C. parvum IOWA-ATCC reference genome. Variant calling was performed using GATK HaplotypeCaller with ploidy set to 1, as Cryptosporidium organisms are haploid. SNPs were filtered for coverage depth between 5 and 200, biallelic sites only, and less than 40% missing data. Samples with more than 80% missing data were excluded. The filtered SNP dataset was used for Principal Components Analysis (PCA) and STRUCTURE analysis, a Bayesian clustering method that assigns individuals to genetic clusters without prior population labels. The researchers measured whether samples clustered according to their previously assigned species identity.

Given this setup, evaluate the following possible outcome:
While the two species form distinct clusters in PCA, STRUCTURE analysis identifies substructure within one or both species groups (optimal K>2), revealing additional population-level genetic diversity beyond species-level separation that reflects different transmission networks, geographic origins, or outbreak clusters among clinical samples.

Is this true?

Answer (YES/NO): NO